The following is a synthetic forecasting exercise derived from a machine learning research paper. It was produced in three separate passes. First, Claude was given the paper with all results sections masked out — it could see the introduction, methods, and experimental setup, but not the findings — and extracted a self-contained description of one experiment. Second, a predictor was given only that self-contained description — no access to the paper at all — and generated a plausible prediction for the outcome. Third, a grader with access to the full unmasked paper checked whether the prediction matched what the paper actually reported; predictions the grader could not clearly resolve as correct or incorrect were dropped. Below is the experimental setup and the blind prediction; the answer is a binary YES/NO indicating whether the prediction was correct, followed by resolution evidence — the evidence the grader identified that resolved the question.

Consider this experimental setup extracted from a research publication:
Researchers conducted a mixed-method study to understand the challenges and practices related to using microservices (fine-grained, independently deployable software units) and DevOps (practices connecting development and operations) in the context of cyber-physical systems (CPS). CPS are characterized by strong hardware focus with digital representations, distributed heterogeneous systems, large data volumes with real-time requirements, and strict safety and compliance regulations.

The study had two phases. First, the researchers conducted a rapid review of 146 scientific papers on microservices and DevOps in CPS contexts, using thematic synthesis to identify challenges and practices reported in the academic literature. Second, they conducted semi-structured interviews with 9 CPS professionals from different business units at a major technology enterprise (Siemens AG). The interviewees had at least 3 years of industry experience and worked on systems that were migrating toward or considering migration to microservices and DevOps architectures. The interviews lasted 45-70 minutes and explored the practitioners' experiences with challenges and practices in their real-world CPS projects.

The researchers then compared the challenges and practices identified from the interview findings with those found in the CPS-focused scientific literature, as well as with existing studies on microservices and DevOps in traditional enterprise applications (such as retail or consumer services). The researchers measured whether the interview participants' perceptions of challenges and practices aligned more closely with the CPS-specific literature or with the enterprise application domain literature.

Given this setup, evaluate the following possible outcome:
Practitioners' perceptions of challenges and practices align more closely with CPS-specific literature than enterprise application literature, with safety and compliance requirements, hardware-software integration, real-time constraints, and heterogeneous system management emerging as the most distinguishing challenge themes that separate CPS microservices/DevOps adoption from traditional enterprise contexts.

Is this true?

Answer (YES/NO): NO